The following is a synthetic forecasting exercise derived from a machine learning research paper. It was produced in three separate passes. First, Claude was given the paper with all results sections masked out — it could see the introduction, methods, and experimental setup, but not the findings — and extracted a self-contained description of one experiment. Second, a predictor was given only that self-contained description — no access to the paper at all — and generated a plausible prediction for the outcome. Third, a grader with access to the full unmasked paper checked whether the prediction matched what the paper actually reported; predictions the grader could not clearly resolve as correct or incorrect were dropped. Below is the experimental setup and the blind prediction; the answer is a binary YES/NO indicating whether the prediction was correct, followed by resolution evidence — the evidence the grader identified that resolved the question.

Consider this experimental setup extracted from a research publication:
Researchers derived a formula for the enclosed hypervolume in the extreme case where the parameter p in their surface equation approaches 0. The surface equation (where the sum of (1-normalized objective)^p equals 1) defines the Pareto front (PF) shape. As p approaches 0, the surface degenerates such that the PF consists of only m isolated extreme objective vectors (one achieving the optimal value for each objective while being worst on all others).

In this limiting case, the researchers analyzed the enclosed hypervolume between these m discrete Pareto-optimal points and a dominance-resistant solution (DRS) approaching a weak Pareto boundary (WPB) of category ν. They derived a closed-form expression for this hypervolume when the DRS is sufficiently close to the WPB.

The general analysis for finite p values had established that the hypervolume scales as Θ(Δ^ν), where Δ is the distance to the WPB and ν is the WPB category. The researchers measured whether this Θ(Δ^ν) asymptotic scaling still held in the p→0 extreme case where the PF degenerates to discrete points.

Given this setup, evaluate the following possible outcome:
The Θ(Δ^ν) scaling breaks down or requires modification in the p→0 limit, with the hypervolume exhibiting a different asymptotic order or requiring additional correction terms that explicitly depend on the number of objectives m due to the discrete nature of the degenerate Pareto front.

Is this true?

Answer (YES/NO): NO